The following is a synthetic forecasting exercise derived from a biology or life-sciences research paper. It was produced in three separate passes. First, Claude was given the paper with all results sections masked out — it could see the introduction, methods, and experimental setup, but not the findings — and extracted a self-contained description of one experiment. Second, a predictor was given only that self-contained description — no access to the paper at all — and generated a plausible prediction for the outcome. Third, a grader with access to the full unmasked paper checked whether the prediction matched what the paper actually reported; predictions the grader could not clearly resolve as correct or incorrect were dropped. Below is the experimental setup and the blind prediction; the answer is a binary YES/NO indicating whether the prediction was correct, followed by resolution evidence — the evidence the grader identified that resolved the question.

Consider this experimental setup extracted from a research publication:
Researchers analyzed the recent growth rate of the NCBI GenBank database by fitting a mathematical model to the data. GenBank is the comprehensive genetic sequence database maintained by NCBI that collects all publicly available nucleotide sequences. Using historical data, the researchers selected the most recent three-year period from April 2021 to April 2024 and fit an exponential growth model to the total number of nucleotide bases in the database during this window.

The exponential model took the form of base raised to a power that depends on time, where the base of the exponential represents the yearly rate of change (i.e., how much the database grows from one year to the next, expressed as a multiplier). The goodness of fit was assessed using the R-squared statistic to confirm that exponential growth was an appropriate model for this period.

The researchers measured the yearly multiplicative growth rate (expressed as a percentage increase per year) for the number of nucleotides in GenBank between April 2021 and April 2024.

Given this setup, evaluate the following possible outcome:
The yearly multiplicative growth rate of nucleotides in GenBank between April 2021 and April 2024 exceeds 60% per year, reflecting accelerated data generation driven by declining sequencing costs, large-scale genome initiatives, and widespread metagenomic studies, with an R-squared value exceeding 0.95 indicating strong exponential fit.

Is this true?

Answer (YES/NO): NO